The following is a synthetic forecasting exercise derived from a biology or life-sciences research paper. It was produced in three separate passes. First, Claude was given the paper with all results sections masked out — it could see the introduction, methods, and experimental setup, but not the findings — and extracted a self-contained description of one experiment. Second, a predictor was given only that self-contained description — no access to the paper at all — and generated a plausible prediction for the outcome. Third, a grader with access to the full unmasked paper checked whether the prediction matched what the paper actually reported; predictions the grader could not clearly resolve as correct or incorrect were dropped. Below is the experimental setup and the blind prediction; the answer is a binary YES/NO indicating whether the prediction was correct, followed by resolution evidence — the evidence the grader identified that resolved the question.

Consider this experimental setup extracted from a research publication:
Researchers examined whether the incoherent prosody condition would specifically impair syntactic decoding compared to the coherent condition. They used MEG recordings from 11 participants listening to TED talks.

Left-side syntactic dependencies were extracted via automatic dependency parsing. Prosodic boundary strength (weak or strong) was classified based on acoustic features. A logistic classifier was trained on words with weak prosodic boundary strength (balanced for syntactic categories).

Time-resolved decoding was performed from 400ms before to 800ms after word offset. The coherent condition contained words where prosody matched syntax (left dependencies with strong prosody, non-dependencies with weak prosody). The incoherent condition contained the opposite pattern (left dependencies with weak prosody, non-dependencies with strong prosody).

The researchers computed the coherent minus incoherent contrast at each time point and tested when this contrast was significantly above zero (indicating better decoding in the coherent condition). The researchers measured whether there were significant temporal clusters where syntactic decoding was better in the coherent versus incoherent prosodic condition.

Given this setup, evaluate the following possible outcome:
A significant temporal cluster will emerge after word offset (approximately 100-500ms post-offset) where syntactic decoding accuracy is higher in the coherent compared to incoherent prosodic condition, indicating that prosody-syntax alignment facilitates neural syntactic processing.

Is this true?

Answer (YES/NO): YES